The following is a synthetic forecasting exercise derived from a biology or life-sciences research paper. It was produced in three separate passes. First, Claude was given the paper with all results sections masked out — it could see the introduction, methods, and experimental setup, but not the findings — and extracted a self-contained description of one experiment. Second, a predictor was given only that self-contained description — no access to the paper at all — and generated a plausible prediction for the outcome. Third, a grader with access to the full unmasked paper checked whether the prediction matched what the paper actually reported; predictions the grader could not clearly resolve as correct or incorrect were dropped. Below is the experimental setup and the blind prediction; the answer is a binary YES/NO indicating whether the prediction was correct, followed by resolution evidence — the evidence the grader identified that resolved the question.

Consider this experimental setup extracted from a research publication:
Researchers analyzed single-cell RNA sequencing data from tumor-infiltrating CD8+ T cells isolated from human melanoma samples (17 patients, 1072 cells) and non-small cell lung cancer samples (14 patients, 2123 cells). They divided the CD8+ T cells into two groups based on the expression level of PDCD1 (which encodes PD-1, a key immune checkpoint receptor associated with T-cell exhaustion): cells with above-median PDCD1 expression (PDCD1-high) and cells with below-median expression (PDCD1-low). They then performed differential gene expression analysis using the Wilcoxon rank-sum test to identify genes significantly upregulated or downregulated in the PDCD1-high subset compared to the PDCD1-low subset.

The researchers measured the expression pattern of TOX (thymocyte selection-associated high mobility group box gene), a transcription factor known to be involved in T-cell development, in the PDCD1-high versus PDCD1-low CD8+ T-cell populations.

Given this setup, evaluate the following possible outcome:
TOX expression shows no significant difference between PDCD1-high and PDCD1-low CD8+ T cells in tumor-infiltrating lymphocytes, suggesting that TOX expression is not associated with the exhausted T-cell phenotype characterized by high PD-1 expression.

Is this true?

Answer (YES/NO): NO